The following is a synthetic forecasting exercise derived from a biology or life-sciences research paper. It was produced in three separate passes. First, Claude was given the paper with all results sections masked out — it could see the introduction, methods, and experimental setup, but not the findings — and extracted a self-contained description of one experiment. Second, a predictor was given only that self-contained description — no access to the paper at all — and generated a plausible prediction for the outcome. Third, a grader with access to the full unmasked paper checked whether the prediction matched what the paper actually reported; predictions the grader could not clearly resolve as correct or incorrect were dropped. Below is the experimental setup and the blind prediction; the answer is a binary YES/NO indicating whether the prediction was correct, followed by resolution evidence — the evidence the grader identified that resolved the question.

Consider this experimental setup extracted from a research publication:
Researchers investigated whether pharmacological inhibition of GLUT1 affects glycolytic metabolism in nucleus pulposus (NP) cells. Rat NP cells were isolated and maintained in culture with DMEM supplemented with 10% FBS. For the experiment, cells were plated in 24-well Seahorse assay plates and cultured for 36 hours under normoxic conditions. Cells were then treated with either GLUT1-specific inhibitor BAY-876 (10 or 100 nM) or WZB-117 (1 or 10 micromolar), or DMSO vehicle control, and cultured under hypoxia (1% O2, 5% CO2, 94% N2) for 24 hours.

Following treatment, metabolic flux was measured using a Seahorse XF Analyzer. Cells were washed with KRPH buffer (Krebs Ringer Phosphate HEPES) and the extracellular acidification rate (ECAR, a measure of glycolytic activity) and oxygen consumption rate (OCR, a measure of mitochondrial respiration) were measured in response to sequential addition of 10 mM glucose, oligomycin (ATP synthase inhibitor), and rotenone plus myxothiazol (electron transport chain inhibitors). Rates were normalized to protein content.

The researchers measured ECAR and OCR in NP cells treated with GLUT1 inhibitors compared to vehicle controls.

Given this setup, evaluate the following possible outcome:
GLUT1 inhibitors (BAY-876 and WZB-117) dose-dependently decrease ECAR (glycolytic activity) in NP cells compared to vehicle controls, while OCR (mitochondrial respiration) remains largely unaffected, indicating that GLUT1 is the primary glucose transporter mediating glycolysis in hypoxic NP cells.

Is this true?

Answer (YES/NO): NO